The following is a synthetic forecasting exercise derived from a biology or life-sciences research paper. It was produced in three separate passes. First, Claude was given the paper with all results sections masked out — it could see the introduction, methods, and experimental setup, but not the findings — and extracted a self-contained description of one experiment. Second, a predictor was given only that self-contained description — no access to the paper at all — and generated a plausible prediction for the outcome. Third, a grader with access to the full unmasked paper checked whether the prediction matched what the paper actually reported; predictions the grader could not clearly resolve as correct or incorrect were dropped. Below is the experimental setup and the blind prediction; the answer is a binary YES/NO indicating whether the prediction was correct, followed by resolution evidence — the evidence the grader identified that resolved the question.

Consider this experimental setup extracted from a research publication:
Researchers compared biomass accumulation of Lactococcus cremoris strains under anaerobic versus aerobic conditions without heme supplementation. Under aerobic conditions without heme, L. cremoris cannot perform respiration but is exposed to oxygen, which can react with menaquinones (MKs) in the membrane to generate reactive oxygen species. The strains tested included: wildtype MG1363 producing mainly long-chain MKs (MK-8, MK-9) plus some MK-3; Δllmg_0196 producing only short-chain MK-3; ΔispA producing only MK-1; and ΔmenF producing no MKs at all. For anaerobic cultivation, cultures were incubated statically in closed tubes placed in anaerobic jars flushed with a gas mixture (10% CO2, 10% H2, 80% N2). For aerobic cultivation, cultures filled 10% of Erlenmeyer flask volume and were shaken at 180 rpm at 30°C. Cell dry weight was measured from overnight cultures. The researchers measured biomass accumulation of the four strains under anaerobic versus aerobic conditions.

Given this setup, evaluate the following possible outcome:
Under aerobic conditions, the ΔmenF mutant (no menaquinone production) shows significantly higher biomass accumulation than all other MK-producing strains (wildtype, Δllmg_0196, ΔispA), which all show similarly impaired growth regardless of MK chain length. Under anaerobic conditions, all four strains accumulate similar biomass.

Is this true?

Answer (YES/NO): NO